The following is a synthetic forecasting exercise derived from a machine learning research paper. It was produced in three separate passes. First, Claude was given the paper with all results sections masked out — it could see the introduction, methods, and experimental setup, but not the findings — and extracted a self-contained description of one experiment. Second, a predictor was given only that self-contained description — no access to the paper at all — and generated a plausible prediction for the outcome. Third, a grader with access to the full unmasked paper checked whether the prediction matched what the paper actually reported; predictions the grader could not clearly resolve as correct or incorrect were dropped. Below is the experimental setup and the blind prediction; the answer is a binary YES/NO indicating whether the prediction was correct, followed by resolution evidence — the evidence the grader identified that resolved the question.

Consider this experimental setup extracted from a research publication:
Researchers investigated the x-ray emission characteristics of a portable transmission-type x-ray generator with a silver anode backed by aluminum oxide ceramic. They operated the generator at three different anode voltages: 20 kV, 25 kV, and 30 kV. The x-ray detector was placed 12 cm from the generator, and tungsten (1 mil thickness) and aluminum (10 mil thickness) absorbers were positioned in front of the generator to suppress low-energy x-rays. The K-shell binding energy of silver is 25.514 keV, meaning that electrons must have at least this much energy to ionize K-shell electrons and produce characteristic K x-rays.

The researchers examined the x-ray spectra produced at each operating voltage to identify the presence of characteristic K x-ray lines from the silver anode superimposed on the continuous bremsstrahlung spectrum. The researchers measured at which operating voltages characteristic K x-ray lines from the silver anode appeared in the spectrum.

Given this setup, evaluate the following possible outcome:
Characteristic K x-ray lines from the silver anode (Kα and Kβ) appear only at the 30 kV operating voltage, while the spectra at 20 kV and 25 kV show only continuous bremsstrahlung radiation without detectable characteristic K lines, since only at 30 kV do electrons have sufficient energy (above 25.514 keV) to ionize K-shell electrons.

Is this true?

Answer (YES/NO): YES